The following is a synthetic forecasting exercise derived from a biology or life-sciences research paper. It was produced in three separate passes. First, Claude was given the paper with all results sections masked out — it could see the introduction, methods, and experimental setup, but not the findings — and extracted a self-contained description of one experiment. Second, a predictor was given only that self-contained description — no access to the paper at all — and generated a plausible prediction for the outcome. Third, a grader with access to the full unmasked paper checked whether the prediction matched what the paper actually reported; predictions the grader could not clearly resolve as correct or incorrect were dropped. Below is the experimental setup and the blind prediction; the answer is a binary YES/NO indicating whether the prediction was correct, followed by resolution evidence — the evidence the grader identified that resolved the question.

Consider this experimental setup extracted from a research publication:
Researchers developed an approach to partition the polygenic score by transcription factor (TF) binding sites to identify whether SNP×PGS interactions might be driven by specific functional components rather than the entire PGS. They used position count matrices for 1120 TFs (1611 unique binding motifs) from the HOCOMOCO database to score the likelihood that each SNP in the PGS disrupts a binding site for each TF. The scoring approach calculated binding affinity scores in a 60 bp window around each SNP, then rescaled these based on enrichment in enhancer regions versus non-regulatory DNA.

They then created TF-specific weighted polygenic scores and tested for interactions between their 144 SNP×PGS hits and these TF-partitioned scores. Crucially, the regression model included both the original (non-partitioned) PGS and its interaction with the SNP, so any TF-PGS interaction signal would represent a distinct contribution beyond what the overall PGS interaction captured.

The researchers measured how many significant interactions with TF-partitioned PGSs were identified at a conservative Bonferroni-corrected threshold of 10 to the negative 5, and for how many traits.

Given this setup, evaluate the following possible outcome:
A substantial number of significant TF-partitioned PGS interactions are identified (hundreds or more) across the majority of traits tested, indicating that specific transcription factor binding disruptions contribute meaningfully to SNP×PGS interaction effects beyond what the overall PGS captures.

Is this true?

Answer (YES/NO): NO